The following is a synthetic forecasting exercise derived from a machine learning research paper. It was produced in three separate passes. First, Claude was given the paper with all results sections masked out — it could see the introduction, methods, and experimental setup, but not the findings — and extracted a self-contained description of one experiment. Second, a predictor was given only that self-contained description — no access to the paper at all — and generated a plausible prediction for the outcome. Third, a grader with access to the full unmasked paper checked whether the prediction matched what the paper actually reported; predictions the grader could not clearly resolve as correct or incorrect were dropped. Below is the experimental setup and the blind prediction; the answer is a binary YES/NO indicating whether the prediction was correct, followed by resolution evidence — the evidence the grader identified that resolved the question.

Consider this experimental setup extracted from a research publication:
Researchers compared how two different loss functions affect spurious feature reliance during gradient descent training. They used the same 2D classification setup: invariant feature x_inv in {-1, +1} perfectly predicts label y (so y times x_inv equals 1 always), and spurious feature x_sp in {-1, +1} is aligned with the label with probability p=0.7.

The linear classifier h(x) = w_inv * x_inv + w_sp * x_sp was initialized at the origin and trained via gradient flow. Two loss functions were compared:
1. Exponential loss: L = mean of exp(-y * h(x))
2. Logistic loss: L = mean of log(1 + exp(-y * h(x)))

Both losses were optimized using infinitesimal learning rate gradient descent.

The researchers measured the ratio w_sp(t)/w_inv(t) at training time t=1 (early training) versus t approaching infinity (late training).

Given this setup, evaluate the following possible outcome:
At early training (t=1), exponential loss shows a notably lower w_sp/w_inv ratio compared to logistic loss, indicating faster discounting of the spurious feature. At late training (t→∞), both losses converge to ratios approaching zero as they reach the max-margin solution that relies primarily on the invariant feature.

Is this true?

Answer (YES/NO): NO